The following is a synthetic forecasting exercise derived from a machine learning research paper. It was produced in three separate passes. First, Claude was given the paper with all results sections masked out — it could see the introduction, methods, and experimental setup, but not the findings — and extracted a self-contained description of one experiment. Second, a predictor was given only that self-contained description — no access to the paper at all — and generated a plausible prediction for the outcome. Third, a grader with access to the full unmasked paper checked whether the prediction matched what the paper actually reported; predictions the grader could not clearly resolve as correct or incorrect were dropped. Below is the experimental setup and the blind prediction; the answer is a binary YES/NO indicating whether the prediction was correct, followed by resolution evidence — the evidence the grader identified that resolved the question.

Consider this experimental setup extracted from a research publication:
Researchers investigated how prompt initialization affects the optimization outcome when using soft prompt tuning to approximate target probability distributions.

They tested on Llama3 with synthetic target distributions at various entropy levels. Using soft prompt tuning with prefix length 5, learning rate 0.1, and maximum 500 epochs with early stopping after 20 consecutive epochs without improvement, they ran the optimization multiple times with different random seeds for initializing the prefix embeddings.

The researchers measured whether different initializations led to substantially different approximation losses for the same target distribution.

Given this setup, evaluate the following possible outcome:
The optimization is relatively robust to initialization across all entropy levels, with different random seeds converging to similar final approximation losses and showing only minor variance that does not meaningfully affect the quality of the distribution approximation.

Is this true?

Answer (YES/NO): NO